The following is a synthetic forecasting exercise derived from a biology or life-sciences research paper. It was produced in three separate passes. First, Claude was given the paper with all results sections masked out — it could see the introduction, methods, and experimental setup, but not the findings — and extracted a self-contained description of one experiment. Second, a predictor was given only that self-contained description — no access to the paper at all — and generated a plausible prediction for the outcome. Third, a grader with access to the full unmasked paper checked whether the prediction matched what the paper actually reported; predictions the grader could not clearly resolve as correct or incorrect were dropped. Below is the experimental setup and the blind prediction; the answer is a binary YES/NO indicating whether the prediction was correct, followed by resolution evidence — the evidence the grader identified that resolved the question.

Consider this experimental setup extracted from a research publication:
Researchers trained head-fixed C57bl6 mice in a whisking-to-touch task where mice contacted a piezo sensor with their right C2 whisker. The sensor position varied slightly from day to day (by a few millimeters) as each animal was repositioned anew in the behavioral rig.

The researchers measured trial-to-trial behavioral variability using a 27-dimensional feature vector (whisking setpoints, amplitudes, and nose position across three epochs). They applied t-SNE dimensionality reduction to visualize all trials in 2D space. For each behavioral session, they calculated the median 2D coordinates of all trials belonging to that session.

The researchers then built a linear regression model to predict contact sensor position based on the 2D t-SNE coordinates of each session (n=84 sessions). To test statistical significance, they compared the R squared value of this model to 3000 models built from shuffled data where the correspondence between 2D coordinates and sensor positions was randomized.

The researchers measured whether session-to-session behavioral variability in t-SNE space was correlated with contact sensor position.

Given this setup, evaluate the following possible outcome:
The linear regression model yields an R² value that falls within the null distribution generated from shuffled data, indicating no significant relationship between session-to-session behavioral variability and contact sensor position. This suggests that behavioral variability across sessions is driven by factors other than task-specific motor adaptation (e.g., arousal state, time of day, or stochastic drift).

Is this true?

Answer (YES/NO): NO